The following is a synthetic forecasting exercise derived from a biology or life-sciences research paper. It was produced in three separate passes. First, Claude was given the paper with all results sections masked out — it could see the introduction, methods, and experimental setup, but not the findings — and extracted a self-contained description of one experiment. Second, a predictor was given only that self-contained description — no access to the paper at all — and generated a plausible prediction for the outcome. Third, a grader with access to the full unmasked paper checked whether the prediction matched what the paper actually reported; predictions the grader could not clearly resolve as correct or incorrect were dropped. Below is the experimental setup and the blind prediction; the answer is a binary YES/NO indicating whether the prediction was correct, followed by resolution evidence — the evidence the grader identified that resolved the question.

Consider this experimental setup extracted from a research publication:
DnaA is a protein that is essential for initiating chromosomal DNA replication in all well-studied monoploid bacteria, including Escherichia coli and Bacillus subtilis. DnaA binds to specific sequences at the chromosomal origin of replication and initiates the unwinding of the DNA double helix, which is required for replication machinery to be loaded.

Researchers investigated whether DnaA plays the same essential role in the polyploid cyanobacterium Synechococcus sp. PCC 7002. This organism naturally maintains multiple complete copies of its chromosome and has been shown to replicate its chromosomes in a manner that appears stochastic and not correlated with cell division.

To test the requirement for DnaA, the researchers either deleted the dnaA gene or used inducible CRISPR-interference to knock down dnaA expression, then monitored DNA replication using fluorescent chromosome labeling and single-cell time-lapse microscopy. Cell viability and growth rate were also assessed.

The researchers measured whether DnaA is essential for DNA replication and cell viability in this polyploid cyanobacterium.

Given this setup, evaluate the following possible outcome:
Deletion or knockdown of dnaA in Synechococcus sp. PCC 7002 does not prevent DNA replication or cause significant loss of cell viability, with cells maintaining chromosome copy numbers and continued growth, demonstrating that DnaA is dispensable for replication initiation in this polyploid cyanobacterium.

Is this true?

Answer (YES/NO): YES